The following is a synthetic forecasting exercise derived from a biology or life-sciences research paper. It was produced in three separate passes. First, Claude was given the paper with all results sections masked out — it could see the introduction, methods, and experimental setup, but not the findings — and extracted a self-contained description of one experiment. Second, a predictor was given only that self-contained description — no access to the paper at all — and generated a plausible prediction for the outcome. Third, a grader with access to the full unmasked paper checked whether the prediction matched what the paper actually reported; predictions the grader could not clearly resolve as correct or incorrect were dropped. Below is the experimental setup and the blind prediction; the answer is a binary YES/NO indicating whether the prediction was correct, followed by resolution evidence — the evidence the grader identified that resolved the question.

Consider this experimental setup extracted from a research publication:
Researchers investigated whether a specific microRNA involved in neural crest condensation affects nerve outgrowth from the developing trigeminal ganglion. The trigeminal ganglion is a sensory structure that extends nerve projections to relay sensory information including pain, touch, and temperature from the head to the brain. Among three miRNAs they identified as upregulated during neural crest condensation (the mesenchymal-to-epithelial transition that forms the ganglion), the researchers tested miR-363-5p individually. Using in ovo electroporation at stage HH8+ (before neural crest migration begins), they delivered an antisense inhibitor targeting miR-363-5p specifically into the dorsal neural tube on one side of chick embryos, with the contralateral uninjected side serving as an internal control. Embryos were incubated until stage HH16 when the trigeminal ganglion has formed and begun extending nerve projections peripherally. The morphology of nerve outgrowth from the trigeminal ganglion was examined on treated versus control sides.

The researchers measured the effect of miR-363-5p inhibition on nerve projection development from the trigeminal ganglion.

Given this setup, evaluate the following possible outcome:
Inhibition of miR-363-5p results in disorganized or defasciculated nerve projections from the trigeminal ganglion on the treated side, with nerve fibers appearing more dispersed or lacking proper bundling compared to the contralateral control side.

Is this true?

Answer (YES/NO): YES